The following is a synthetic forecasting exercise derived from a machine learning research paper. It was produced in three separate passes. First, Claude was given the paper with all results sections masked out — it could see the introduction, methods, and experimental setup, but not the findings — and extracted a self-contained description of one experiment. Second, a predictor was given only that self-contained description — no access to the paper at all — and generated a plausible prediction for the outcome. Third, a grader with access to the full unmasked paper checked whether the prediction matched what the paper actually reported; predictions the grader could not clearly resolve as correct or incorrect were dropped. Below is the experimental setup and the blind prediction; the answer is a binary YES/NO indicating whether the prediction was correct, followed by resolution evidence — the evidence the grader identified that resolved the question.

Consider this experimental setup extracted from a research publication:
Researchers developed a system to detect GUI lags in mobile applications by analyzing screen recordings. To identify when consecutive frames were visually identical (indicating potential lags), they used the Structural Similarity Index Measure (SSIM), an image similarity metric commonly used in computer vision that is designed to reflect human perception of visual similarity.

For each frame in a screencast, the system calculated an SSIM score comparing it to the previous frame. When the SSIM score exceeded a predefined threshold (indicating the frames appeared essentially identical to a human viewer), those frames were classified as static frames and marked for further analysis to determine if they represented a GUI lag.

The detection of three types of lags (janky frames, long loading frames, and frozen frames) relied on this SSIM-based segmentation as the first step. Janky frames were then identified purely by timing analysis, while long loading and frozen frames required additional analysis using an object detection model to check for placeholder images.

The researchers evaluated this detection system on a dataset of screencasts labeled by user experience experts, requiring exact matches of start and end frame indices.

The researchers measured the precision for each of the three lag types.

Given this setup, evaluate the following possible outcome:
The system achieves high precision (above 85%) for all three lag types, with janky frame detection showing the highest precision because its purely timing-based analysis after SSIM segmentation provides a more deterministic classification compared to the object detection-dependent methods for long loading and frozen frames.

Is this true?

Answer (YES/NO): YES